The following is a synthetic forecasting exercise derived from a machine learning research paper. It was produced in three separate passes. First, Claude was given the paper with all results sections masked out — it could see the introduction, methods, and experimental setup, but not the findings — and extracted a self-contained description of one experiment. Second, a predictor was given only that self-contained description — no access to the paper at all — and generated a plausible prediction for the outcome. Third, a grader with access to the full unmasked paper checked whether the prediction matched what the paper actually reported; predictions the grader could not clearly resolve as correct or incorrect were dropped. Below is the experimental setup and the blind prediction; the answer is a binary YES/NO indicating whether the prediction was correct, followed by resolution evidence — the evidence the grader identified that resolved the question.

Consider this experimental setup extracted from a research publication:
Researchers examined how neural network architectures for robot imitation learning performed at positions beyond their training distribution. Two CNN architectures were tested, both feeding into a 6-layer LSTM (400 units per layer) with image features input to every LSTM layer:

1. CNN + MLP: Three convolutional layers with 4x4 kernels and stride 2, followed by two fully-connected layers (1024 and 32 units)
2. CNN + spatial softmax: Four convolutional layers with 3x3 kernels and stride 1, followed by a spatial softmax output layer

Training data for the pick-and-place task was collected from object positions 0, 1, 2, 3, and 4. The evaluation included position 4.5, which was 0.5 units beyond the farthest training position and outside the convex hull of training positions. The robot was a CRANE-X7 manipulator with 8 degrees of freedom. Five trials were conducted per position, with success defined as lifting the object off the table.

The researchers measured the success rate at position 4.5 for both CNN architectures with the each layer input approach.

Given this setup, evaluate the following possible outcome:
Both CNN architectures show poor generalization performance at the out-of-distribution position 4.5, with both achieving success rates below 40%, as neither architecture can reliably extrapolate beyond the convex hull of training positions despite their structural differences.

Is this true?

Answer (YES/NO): NO